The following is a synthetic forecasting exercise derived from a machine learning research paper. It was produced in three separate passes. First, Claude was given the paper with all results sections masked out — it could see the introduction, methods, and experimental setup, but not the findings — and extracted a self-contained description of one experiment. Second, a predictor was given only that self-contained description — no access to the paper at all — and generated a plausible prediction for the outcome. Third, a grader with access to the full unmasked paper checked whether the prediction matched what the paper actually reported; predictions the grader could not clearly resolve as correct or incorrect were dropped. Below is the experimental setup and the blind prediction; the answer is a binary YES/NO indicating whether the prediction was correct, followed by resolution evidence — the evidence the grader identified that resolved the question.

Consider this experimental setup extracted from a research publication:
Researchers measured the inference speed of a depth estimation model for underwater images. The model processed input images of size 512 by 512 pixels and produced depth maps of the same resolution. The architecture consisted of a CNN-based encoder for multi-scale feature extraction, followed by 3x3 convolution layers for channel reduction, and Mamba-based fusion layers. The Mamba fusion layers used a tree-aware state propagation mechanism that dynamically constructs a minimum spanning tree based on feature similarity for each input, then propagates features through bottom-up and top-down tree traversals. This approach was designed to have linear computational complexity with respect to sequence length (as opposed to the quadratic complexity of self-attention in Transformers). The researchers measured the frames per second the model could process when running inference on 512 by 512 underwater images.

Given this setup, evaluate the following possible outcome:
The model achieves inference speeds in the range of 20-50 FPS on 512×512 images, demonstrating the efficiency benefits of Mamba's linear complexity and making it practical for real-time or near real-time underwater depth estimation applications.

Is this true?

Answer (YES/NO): YES